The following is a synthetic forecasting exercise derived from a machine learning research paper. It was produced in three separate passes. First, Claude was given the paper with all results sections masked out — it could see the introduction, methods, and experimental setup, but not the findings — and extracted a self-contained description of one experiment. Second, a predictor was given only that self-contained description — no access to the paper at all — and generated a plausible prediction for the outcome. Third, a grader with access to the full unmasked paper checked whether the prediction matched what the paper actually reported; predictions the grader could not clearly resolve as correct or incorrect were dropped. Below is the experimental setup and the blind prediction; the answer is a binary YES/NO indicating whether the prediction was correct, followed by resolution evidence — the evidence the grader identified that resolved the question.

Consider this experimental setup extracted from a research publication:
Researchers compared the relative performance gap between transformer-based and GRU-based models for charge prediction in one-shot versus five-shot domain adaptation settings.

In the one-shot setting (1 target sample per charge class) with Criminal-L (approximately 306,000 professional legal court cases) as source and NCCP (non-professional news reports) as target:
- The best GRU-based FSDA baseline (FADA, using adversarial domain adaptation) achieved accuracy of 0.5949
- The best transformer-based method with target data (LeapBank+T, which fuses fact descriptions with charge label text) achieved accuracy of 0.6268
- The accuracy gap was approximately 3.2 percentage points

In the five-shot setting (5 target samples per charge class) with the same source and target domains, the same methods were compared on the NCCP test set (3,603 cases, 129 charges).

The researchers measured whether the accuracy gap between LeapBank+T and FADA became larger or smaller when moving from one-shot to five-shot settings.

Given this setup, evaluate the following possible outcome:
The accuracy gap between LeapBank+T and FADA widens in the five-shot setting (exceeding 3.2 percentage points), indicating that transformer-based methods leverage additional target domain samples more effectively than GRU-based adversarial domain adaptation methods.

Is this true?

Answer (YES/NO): YES